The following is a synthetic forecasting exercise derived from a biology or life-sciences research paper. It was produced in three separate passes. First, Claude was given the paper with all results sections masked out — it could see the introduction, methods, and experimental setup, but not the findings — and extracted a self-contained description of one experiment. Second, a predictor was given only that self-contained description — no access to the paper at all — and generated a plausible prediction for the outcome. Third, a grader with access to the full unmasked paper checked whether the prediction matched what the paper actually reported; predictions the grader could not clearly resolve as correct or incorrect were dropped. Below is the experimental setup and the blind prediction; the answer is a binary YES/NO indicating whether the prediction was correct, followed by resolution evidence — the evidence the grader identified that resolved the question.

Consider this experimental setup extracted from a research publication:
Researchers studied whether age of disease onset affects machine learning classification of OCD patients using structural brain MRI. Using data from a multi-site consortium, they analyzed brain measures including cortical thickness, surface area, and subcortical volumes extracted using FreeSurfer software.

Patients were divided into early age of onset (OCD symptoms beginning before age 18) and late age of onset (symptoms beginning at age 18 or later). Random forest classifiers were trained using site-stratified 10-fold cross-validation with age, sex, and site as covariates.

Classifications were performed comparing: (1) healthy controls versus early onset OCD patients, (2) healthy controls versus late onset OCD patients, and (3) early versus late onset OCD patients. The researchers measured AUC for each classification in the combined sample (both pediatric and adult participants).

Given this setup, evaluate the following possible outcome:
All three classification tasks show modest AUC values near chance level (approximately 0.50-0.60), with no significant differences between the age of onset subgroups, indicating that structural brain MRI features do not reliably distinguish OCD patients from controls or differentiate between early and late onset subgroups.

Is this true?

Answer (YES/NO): NO